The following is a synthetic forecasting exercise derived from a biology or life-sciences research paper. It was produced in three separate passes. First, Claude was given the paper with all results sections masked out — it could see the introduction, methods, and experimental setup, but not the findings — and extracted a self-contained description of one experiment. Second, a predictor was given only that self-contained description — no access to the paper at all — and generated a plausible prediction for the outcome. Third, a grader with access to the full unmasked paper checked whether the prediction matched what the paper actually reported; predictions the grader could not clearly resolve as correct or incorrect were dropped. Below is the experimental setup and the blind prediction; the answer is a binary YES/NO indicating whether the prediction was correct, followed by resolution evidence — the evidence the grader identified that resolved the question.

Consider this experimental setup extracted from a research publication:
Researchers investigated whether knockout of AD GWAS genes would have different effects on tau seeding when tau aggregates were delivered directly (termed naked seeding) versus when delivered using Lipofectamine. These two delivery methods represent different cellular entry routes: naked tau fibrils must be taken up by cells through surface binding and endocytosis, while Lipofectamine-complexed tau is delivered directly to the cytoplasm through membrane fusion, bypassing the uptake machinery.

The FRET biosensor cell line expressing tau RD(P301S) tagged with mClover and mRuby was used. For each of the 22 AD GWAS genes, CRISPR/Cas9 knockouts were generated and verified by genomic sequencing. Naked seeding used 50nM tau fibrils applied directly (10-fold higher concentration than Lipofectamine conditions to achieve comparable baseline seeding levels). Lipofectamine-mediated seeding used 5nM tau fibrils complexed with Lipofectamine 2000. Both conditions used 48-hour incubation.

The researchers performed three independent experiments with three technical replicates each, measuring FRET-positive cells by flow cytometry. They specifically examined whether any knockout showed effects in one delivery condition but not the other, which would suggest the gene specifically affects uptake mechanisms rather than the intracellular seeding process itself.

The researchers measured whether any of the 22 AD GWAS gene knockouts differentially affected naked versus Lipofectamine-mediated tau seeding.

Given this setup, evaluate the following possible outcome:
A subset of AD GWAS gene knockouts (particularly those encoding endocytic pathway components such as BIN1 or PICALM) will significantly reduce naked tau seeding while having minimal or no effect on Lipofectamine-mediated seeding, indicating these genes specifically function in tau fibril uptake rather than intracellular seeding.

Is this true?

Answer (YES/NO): NO